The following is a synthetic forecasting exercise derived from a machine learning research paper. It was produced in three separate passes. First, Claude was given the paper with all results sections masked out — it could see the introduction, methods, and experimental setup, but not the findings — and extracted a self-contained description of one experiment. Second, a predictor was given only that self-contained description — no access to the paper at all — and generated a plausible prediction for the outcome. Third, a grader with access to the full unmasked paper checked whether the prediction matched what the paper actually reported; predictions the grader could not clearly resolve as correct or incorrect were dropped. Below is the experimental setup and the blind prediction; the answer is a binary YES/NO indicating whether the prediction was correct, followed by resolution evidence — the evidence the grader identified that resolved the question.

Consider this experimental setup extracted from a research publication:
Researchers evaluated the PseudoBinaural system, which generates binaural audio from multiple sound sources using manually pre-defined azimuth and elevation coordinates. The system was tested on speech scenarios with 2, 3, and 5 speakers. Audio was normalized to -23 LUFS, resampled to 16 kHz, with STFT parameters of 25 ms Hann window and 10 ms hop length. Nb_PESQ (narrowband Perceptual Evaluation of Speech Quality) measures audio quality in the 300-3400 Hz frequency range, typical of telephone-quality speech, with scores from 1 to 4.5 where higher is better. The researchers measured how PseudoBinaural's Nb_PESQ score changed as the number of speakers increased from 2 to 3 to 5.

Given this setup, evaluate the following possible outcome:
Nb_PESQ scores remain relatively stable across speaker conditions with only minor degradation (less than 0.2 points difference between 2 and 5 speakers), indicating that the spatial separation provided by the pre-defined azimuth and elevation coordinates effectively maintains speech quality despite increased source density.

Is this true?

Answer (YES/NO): NO